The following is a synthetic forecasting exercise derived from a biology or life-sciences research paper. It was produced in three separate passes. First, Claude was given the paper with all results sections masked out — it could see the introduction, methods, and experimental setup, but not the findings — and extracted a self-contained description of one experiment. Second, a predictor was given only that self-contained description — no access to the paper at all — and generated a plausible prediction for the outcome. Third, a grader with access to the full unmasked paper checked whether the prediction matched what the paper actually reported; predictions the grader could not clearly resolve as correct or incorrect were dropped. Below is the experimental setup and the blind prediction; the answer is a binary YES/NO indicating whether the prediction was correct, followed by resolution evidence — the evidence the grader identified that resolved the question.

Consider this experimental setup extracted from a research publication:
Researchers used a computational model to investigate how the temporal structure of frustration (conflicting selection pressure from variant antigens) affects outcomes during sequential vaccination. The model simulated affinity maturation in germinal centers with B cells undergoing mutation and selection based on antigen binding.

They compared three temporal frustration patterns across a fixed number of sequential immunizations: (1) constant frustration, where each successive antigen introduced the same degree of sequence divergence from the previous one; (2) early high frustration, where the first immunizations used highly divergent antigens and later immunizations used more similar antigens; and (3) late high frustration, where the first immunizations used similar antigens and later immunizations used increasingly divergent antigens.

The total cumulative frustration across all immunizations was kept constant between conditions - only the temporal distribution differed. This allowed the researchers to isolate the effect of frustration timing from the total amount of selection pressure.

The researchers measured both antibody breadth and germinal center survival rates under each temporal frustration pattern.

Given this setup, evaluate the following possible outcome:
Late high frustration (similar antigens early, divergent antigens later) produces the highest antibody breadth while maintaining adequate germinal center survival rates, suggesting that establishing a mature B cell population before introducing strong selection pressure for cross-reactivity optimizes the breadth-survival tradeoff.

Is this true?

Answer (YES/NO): YES